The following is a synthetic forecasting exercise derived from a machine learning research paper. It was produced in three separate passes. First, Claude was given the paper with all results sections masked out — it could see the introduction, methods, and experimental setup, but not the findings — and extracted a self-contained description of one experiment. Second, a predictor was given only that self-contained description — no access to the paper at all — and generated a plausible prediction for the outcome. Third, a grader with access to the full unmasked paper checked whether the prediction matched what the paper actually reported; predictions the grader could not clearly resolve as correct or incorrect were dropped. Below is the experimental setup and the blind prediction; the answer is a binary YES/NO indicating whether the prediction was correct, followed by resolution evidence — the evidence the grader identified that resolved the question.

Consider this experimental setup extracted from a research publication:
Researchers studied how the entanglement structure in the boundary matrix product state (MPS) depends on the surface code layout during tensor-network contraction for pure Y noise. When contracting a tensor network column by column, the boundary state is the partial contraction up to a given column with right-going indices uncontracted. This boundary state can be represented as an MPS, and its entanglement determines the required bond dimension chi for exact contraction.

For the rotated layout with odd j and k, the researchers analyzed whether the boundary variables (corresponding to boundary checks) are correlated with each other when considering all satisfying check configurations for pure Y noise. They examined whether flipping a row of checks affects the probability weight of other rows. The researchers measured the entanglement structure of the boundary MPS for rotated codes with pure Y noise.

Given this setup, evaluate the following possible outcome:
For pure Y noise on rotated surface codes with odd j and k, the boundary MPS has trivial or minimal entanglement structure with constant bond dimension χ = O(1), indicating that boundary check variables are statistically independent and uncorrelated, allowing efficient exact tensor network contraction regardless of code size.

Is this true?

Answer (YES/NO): YES